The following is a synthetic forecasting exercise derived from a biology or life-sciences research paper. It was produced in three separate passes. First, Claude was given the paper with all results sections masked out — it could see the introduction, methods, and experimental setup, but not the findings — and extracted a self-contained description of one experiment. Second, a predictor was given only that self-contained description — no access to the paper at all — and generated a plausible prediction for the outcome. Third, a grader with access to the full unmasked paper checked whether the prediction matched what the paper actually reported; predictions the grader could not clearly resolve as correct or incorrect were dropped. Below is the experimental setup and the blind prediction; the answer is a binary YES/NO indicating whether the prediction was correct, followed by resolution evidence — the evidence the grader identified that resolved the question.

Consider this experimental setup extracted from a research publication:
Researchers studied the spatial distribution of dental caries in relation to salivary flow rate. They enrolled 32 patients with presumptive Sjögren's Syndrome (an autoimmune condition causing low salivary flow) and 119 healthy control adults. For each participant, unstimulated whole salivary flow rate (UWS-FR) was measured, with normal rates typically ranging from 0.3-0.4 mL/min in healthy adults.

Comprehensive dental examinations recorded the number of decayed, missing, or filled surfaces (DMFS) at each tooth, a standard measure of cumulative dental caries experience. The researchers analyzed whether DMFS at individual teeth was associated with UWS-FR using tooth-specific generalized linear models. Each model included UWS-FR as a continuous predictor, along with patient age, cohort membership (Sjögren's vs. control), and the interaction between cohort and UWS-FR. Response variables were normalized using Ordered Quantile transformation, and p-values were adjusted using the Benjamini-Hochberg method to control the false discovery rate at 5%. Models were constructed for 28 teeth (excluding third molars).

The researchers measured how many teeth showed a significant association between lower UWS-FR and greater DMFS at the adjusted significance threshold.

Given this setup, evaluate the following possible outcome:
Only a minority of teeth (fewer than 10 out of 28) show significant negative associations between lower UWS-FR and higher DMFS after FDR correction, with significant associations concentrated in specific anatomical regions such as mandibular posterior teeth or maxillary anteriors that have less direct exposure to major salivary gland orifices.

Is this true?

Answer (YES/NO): NO